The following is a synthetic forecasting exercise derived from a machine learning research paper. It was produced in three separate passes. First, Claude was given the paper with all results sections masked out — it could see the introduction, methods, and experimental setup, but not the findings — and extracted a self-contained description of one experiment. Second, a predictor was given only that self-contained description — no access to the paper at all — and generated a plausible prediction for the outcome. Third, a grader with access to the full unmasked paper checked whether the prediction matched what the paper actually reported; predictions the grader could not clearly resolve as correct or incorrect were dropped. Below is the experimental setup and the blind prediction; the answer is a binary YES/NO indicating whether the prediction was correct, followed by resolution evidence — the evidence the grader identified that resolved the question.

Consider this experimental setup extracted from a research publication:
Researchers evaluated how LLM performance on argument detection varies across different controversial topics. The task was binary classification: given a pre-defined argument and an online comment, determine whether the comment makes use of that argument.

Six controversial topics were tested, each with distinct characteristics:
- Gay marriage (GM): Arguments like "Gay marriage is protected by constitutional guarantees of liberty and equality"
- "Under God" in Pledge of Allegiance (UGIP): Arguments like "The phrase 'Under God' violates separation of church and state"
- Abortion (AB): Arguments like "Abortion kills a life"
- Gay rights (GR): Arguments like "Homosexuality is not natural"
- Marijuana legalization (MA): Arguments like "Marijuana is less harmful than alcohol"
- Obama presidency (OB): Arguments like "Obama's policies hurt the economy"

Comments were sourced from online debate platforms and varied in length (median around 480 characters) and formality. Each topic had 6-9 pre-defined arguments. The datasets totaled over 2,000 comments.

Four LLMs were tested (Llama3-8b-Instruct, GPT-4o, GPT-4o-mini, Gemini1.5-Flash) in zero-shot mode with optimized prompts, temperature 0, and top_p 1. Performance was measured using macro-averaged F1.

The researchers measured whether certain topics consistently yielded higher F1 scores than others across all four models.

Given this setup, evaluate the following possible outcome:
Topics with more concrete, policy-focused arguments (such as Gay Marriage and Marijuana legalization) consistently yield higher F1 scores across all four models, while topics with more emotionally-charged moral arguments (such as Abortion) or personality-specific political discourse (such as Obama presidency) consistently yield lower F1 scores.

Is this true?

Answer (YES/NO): NO